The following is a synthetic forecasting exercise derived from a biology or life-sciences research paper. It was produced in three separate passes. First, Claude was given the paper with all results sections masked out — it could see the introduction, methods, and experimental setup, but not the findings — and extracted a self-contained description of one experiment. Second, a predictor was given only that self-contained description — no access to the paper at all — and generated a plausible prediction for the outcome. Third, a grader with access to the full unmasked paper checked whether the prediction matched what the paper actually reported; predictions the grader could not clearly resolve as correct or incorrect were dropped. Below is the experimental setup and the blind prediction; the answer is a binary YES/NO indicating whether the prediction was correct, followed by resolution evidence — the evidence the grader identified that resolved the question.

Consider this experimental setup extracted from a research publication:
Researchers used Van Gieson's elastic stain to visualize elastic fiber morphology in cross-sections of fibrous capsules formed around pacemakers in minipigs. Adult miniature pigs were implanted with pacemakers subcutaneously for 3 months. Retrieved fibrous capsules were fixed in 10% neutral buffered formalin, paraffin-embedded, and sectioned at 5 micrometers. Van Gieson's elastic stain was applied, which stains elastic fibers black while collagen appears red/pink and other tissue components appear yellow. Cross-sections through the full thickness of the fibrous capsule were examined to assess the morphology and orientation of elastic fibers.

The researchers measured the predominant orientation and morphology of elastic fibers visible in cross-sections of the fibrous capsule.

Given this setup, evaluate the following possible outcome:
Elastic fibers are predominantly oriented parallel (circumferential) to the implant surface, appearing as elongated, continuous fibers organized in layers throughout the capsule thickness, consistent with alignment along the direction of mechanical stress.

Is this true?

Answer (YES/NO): NO